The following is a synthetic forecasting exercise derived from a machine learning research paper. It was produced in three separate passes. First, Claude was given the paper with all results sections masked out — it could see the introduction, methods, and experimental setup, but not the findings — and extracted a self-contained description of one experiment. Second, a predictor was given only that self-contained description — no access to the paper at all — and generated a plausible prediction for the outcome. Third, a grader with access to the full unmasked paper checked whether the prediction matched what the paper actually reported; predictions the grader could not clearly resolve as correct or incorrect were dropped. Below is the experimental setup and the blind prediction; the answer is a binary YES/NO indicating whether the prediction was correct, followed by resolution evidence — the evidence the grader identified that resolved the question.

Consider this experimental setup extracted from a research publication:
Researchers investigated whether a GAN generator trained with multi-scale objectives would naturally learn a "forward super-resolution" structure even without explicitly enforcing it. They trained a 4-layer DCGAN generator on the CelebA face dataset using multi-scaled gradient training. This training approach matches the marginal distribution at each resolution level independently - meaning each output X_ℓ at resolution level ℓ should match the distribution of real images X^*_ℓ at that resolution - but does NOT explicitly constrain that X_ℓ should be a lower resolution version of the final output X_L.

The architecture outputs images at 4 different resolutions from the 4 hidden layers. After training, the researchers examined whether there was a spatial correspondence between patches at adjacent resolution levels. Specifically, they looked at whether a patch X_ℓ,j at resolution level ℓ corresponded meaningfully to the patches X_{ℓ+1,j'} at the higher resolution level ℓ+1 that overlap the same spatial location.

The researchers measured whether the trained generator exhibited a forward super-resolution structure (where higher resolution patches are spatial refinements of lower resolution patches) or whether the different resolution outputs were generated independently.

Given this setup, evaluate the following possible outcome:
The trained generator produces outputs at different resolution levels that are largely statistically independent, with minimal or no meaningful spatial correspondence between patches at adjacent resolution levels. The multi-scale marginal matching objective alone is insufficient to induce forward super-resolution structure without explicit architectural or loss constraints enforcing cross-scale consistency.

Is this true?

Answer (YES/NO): NO